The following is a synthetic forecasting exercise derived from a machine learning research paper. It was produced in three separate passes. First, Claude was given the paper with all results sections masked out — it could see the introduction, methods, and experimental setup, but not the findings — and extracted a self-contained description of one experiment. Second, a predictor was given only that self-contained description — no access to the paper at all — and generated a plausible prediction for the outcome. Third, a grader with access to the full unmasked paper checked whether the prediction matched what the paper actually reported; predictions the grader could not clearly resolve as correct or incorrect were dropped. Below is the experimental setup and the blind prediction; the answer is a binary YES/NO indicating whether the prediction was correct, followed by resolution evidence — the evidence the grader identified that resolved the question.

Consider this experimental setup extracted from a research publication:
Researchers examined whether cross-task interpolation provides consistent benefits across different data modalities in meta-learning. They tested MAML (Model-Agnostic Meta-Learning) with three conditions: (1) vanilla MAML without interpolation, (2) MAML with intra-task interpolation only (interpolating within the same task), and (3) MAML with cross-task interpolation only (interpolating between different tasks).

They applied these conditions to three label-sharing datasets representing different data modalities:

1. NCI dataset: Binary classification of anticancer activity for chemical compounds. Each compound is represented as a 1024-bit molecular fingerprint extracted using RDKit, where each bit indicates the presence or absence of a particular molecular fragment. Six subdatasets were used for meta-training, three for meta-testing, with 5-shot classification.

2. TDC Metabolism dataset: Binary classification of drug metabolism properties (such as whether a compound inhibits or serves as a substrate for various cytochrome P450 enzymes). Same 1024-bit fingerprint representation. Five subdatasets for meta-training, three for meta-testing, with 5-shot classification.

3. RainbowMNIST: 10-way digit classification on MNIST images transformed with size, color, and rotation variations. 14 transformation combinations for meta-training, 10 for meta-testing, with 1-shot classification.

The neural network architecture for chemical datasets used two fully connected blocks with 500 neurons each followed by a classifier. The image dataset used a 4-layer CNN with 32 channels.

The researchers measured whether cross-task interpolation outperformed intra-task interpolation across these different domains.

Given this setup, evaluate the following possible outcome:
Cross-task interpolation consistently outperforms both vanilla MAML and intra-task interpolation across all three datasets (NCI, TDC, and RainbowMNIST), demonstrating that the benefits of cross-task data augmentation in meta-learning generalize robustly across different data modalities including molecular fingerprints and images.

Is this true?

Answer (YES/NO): YES